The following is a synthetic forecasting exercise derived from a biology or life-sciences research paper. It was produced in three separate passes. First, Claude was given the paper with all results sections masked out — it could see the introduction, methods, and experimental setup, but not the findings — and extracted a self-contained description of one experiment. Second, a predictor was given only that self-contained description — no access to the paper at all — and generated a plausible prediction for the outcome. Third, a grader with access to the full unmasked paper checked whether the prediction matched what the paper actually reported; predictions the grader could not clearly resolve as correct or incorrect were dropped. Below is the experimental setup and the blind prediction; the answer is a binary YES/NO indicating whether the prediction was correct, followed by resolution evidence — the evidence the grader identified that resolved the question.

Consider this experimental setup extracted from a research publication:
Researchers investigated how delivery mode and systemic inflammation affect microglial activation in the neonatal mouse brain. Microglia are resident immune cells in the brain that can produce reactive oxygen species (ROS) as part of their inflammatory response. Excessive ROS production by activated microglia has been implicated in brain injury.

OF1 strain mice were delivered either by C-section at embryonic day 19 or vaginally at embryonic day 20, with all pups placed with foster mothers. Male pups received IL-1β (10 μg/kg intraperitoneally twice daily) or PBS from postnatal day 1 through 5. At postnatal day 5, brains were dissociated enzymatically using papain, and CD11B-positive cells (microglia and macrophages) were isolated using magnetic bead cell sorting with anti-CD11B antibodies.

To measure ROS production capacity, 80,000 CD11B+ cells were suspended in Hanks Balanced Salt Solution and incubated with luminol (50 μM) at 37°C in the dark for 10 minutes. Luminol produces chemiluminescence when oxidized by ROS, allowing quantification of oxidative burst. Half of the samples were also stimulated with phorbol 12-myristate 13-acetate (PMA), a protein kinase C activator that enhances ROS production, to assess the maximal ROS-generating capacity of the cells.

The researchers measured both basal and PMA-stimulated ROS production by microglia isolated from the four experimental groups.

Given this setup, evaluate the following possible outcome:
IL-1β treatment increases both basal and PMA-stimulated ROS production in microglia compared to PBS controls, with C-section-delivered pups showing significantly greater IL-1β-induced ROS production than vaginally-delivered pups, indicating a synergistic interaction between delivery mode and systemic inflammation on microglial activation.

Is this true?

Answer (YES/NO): NO